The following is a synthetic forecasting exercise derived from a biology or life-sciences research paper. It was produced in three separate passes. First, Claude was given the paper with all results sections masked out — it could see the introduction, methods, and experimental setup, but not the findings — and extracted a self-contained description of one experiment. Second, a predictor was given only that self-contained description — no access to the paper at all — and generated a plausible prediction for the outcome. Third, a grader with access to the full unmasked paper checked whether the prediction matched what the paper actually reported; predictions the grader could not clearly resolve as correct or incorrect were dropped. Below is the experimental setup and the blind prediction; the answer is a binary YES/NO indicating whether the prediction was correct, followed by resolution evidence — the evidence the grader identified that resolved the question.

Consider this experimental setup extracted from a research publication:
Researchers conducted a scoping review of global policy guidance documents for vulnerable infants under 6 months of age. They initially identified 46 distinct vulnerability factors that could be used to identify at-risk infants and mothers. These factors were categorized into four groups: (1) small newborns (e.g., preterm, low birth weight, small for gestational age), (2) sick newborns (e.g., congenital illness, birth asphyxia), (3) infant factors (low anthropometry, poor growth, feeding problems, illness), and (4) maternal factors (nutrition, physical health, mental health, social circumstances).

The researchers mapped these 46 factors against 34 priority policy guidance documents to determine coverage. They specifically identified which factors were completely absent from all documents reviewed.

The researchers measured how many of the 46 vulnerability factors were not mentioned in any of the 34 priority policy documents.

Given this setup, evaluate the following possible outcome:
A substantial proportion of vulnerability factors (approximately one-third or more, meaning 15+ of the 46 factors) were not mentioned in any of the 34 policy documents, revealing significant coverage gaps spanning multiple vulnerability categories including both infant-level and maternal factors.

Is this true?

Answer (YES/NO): NO